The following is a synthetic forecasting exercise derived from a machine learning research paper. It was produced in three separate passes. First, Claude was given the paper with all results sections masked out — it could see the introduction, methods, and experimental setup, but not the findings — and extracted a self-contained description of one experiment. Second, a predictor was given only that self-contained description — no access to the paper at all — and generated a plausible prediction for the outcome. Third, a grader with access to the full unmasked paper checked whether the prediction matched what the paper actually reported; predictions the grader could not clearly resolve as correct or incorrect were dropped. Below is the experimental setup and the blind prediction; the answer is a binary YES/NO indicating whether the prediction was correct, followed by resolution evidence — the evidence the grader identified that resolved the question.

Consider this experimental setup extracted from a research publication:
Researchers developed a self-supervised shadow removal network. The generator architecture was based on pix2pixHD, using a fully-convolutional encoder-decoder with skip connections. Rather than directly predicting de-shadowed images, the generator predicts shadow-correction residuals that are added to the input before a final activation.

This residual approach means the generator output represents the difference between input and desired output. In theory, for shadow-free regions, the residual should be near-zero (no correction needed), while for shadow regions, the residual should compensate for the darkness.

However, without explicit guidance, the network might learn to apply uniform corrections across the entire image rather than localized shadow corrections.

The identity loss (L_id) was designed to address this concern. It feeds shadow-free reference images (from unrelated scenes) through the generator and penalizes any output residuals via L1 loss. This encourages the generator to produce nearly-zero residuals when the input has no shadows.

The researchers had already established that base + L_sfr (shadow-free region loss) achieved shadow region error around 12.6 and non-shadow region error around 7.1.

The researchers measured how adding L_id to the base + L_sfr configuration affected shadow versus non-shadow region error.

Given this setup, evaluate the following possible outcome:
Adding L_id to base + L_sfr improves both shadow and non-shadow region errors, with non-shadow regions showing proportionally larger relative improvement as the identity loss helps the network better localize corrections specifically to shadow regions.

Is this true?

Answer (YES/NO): NO